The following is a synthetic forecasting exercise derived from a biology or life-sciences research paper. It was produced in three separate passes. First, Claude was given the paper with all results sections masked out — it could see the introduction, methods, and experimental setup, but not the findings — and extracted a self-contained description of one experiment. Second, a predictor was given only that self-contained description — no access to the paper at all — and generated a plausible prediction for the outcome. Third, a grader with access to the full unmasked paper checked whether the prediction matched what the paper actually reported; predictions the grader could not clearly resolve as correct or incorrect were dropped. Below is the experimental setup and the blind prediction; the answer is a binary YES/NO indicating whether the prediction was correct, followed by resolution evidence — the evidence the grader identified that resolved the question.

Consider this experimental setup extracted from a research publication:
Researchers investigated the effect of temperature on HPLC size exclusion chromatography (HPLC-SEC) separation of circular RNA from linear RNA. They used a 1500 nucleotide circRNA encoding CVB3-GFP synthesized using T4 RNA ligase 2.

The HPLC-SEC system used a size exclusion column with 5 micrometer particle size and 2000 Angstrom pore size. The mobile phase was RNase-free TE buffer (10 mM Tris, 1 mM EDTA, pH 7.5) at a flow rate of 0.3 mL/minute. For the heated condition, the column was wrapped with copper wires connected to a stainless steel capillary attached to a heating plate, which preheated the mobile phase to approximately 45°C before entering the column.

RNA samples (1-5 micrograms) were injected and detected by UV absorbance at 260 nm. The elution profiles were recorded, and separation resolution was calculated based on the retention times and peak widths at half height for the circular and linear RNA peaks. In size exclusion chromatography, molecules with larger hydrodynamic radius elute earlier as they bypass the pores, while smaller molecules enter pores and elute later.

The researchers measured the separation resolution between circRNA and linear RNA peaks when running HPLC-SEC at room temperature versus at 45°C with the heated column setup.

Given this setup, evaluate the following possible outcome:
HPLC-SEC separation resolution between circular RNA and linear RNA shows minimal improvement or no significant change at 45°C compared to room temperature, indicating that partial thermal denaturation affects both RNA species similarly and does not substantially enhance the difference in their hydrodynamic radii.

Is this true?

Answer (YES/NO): NO